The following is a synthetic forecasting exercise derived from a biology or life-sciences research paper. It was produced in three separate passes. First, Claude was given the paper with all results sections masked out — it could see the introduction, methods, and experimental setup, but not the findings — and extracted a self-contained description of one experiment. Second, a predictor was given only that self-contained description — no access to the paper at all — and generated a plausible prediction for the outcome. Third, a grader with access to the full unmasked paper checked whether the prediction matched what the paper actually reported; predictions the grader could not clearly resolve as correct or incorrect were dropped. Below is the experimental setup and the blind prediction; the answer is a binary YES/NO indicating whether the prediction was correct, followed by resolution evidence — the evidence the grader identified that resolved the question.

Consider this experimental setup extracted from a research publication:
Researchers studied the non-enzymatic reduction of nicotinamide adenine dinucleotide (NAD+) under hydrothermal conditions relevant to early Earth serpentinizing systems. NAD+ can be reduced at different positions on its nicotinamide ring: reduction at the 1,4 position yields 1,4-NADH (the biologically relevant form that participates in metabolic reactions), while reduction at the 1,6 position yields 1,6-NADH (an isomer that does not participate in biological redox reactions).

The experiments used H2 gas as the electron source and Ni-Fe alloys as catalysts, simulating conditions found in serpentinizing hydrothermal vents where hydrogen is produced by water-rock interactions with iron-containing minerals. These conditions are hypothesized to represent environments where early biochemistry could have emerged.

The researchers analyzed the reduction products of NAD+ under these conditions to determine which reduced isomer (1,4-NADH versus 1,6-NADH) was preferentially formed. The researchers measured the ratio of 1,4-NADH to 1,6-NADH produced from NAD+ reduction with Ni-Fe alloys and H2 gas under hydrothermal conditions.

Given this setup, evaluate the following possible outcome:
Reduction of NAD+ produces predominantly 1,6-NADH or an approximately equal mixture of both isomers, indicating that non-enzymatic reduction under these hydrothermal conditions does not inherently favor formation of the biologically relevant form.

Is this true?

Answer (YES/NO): NO